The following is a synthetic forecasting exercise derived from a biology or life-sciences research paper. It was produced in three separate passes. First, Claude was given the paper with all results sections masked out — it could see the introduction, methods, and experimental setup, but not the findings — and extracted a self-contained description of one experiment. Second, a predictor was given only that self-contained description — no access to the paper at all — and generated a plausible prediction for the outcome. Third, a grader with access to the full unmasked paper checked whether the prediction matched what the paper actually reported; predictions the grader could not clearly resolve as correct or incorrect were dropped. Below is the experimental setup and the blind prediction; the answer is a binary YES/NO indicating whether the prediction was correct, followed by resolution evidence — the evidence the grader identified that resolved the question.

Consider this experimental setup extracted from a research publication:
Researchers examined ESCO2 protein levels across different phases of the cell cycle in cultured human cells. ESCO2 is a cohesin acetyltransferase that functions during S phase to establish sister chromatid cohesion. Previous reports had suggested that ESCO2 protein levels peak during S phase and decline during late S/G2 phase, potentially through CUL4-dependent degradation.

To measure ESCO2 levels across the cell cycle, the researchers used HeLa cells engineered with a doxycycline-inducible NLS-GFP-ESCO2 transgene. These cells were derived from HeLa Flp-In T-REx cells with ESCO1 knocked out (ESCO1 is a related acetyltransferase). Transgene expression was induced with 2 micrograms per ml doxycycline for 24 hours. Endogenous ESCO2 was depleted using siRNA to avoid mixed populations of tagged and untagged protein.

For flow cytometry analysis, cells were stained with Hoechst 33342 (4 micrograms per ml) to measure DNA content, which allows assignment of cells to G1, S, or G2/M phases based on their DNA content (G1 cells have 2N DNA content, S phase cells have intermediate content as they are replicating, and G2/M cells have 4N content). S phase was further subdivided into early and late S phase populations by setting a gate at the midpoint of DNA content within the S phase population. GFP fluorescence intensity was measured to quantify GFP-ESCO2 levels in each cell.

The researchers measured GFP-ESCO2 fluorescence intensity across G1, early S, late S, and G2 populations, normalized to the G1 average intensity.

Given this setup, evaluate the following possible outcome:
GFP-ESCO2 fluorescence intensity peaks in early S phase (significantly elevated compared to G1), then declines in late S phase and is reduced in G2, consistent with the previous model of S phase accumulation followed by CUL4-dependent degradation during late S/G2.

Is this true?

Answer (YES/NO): NO